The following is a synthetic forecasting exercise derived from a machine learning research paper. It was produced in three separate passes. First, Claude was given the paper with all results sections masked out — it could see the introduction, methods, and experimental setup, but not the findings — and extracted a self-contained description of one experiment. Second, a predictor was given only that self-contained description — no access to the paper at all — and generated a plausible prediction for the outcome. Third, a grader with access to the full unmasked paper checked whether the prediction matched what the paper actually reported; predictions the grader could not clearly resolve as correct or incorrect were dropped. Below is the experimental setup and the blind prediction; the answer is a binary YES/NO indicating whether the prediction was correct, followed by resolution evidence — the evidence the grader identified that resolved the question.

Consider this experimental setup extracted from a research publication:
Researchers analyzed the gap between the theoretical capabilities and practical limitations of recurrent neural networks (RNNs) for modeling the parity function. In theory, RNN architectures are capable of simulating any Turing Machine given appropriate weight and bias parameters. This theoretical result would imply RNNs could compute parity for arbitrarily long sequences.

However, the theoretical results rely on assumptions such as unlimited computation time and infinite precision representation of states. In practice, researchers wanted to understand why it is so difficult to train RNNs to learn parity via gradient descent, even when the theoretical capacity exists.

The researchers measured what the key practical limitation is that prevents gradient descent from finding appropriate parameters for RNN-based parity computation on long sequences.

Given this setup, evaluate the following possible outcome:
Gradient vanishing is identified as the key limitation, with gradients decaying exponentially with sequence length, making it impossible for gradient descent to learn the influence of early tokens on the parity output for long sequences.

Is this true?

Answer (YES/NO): NO